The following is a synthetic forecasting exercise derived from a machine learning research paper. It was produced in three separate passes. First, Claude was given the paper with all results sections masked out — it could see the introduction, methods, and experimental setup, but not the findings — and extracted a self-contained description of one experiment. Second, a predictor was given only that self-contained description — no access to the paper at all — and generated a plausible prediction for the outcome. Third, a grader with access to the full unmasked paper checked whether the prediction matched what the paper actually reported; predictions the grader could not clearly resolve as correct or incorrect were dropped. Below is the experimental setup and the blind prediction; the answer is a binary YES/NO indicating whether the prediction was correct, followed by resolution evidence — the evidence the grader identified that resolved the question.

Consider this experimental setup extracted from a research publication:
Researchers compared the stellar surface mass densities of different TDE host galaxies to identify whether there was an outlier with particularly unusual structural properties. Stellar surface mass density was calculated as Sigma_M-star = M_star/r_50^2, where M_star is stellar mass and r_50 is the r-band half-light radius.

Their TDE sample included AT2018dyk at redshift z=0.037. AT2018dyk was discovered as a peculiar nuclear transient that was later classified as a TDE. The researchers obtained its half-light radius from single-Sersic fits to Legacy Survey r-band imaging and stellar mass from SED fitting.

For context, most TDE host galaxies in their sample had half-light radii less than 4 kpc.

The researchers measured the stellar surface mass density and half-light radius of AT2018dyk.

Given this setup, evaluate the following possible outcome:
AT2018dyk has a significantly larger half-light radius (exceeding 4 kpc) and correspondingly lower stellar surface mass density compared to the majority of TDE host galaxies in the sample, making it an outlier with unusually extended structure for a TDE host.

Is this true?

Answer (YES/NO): YES